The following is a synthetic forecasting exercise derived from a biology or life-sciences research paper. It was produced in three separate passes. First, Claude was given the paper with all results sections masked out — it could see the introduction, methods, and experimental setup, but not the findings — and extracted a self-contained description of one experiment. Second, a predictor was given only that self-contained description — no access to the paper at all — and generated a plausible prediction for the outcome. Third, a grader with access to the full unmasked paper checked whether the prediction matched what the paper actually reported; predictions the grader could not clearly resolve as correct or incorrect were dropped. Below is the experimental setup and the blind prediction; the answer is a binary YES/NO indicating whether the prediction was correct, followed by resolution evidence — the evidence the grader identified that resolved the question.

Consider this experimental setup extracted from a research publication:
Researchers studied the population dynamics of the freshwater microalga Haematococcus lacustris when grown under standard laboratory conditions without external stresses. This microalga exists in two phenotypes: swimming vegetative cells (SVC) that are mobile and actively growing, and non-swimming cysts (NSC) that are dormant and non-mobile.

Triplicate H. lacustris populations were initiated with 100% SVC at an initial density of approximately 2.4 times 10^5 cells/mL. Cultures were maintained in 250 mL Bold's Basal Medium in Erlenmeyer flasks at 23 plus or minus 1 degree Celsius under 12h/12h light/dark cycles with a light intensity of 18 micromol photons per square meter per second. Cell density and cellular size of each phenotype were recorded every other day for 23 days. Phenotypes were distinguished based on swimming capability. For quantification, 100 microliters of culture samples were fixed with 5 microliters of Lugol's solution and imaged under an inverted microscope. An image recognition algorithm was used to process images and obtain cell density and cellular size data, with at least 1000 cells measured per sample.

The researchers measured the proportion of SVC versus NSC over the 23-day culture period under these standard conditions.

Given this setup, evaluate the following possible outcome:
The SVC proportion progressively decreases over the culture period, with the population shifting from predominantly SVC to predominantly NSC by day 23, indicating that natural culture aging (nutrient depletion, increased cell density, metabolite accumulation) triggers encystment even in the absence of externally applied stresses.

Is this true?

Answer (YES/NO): YES